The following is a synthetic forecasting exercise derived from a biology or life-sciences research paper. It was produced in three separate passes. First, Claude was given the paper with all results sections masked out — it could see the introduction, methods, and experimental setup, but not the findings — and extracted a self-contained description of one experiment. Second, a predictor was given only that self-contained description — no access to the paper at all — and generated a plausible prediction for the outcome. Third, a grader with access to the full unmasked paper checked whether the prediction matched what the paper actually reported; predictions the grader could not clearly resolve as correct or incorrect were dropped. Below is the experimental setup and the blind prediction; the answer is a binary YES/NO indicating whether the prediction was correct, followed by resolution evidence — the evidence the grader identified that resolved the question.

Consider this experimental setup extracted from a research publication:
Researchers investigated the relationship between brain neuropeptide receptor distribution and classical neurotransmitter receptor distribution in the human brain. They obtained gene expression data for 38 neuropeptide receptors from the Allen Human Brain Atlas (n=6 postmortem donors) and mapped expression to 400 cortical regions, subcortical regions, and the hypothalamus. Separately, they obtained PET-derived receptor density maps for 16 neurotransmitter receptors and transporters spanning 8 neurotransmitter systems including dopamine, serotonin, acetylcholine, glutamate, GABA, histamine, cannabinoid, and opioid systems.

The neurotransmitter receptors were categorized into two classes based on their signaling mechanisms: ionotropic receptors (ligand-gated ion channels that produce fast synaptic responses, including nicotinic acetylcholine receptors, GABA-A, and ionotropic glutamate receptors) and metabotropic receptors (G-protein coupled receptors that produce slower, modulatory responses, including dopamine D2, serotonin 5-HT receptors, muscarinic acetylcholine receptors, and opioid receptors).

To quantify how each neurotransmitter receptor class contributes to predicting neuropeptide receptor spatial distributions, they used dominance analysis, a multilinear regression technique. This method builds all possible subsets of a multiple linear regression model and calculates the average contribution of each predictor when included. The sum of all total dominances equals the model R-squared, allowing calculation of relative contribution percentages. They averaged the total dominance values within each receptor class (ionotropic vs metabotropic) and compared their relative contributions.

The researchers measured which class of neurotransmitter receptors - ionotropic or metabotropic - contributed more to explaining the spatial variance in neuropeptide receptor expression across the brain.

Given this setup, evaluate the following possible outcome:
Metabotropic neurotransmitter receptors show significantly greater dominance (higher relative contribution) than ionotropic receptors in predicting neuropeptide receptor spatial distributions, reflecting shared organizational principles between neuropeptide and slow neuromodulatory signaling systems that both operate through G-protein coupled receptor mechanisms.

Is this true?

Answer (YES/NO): YES